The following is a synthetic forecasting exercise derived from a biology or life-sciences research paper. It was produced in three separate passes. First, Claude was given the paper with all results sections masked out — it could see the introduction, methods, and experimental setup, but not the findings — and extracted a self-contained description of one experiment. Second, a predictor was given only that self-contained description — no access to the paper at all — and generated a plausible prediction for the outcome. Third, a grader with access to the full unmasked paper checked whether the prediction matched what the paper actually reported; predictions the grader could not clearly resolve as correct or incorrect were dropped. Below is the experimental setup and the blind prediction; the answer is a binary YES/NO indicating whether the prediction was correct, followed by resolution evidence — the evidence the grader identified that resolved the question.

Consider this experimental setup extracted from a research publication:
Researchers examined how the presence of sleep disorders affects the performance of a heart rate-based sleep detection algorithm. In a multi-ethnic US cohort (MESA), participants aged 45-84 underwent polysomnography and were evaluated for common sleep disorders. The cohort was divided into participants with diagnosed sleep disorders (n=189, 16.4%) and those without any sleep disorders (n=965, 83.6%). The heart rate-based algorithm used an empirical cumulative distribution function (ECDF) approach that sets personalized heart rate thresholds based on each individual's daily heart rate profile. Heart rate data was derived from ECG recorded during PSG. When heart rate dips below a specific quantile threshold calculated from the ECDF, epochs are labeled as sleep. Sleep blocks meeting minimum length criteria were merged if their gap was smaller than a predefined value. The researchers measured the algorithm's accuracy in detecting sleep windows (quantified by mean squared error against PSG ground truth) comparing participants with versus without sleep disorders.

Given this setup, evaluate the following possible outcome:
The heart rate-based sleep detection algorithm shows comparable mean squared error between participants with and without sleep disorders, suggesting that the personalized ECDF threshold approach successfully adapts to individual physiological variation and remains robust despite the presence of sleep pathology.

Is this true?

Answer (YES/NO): YES